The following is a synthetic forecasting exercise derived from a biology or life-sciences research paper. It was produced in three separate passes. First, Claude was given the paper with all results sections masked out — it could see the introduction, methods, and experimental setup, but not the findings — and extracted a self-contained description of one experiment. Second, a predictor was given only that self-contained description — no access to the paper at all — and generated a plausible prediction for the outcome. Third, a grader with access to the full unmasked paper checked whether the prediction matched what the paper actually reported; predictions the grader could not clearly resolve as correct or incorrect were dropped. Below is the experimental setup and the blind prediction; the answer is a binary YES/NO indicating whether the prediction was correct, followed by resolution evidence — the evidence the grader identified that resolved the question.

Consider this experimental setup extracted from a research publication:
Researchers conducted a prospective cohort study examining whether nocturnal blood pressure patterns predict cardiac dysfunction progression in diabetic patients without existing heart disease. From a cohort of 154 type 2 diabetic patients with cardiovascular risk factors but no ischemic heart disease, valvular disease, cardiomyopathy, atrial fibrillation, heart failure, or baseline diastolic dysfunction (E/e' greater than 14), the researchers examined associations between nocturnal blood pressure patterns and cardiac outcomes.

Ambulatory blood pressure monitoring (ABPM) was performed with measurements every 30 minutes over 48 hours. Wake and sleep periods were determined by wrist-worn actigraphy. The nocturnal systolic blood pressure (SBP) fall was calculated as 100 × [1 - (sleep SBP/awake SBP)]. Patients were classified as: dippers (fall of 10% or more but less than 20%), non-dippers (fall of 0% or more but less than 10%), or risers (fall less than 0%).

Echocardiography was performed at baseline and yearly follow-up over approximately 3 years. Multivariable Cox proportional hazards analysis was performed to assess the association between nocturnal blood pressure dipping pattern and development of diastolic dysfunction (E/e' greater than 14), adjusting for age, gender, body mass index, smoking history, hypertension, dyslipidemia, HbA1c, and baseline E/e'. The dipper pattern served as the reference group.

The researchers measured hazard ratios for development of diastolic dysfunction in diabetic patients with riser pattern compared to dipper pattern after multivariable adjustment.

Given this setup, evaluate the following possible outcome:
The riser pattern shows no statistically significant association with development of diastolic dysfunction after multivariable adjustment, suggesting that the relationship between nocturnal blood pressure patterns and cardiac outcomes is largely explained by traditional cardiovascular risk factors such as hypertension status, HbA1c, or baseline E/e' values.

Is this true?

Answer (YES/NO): NO